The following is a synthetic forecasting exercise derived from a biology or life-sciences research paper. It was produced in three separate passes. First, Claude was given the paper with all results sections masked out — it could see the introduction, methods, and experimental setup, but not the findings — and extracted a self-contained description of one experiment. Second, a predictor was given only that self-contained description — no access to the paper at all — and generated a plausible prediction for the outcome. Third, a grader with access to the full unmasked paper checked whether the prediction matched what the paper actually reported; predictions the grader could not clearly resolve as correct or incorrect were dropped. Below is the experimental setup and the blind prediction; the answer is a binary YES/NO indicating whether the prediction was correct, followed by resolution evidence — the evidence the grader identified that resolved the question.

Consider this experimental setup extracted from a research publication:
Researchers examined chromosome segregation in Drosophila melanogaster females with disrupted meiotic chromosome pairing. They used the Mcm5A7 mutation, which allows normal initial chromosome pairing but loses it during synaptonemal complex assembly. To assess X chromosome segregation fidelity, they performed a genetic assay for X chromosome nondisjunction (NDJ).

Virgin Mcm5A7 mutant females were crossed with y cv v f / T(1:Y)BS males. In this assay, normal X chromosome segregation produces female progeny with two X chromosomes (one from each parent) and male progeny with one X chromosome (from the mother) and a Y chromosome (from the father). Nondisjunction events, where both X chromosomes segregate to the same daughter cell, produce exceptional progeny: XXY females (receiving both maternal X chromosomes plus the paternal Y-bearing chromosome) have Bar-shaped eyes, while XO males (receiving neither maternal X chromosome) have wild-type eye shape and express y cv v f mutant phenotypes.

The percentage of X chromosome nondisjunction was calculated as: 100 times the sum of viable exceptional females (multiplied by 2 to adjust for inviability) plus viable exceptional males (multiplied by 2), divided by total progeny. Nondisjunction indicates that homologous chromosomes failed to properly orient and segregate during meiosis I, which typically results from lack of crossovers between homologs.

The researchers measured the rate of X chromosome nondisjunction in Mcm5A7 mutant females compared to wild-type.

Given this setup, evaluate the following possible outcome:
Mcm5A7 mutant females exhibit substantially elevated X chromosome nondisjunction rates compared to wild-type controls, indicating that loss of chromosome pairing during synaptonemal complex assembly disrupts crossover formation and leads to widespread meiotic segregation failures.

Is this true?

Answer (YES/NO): YES